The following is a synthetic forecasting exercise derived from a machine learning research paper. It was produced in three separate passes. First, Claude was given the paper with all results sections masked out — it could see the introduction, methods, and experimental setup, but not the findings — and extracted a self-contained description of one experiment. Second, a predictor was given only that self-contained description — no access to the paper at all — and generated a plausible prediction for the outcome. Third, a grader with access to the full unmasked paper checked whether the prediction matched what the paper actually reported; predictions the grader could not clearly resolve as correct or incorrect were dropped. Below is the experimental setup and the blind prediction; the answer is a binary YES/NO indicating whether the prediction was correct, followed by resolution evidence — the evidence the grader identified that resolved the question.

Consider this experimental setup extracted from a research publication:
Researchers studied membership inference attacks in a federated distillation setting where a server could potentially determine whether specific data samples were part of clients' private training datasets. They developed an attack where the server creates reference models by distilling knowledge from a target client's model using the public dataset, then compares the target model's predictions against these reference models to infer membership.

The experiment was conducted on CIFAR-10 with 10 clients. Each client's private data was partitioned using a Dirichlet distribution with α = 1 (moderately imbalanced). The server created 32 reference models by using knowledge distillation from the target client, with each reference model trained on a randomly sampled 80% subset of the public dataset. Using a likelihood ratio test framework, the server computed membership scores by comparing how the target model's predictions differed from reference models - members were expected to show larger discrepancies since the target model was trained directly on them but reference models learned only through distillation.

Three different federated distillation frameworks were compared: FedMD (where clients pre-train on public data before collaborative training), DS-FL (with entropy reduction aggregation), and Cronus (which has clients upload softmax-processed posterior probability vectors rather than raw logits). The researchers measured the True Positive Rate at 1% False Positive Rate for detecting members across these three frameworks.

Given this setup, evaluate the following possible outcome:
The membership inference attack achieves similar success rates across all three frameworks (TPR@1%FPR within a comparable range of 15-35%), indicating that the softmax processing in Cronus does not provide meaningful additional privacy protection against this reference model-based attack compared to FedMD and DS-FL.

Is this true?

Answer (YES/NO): NO